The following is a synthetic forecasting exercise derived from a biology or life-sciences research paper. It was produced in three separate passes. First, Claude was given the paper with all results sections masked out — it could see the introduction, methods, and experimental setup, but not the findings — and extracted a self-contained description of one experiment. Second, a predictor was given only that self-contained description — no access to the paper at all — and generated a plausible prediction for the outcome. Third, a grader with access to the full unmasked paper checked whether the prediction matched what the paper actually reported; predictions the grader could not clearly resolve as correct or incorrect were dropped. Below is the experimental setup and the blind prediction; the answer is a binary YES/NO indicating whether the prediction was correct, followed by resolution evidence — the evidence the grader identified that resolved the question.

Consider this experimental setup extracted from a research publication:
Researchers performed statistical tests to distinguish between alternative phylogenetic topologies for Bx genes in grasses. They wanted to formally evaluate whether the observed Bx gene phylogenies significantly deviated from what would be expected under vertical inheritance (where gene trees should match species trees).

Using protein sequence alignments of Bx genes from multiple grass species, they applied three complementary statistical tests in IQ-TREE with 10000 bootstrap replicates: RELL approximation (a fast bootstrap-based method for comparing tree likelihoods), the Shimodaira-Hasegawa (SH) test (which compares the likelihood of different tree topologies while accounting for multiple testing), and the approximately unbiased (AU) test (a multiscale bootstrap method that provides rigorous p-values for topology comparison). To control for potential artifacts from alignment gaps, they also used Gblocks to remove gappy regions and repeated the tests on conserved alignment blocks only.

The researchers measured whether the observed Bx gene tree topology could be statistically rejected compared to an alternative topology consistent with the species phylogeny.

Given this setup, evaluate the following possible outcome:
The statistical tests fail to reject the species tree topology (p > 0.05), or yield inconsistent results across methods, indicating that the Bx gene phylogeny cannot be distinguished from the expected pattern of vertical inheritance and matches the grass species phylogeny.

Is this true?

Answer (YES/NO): NO